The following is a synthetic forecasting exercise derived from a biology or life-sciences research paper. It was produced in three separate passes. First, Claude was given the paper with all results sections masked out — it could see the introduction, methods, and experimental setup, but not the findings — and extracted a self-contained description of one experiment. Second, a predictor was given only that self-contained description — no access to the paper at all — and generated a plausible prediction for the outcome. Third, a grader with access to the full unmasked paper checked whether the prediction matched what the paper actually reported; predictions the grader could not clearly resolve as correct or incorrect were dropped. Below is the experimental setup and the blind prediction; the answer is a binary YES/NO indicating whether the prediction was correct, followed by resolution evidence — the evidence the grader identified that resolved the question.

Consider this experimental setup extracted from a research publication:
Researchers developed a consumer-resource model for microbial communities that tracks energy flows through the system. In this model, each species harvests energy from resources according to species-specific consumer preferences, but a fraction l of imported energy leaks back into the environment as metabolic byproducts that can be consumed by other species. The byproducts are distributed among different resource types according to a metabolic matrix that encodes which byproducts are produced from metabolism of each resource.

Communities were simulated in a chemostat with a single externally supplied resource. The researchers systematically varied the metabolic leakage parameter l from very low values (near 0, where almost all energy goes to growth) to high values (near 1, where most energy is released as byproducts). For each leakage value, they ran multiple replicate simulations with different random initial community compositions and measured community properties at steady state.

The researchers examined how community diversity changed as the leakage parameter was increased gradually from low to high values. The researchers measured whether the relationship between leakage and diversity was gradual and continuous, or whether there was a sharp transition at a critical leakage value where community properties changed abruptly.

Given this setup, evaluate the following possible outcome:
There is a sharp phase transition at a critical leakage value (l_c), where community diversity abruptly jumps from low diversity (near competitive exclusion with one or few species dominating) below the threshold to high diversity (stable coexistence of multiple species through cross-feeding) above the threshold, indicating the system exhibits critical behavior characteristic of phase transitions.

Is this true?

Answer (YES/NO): NO